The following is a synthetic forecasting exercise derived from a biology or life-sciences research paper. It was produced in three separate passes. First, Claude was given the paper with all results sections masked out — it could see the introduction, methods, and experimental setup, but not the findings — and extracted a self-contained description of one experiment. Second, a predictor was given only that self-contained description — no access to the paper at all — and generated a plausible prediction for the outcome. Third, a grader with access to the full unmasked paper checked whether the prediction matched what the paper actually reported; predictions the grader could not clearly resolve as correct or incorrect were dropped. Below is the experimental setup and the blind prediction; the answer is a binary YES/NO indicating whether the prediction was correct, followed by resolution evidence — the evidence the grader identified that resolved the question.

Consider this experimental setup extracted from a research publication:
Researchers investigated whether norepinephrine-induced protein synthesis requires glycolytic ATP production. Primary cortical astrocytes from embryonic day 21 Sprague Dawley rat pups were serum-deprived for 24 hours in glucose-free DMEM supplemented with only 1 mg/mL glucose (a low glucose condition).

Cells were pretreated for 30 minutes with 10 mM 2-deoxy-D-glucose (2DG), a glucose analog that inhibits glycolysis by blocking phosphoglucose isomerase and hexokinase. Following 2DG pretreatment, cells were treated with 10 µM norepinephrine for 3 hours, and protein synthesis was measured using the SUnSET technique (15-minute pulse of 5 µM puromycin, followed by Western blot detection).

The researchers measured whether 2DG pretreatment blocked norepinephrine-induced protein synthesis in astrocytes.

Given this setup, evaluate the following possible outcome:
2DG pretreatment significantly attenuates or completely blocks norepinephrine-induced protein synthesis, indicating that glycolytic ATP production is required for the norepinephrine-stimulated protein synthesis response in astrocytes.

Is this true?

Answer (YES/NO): YES